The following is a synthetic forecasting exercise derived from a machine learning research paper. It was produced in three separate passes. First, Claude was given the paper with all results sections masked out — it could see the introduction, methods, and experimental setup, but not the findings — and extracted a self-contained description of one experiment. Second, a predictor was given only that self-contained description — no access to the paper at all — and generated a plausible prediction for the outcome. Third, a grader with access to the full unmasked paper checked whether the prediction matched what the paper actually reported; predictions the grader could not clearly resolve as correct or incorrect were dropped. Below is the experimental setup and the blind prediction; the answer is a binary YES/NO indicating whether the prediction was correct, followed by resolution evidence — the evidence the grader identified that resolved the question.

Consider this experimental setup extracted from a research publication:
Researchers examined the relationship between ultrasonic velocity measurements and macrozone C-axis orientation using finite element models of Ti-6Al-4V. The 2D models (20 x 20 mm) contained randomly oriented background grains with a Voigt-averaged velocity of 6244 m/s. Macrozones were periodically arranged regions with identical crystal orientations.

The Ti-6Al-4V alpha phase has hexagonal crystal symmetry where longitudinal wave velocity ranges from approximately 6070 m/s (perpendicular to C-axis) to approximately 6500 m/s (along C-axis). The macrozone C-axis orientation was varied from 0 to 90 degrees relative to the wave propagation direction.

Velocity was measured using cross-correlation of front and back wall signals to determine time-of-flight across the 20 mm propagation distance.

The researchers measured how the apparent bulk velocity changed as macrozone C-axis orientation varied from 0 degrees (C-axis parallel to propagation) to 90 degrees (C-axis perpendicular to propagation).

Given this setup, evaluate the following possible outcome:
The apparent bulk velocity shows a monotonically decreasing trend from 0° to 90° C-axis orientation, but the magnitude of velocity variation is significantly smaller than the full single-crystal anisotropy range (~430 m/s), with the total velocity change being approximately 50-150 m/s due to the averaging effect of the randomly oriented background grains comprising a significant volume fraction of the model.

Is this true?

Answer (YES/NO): NO